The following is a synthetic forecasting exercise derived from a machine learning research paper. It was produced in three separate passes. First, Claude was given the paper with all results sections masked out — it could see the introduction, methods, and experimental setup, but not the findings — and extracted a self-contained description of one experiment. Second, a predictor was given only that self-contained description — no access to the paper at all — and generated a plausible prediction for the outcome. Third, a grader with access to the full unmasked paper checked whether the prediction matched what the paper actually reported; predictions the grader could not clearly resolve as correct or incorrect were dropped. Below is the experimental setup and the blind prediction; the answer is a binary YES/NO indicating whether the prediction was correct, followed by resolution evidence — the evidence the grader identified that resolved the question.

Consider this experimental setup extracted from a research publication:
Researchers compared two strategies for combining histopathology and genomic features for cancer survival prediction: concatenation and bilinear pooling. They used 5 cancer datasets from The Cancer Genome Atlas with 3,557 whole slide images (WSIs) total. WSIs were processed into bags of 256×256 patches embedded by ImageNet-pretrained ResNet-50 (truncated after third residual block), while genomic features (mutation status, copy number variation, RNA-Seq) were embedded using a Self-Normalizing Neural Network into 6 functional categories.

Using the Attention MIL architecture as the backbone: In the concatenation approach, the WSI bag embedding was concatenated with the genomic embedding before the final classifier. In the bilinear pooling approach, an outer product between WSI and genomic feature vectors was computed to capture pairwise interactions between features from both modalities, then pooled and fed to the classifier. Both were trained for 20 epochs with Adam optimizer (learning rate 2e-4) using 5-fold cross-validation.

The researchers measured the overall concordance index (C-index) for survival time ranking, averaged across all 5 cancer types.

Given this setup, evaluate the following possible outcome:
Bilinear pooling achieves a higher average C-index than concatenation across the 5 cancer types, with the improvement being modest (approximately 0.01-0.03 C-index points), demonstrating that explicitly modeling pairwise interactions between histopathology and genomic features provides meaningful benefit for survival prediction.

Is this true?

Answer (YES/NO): NO